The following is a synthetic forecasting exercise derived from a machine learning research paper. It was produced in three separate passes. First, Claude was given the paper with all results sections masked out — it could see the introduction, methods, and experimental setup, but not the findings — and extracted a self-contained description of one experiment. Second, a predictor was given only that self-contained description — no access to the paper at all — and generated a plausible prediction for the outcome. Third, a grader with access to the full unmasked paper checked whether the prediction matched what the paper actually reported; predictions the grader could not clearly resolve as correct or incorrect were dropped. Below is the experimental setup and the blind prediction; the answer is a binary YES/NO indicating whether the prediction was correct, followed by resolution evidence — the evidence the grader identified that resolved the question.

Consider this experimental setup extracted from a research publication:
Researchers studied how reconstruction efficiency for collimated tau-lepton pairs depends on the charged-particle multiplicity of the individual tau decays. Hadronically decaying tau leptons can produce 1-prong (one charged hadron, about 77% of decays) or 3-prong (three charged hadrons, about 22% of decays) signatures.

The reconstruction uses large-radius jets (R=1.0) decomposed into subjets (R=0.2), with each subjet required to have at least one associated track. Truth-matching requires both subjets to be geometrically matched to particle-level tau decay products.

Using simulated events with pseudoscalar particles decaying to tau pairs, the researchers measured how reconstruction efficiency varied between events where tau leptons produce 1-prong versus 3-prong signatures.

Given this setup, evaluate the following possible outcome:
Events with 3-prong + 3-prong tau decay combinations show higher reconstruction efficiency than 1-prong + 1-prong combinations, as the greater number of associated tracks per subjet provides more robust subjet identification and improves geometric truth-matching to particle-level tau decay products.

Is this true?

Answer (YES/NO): YES